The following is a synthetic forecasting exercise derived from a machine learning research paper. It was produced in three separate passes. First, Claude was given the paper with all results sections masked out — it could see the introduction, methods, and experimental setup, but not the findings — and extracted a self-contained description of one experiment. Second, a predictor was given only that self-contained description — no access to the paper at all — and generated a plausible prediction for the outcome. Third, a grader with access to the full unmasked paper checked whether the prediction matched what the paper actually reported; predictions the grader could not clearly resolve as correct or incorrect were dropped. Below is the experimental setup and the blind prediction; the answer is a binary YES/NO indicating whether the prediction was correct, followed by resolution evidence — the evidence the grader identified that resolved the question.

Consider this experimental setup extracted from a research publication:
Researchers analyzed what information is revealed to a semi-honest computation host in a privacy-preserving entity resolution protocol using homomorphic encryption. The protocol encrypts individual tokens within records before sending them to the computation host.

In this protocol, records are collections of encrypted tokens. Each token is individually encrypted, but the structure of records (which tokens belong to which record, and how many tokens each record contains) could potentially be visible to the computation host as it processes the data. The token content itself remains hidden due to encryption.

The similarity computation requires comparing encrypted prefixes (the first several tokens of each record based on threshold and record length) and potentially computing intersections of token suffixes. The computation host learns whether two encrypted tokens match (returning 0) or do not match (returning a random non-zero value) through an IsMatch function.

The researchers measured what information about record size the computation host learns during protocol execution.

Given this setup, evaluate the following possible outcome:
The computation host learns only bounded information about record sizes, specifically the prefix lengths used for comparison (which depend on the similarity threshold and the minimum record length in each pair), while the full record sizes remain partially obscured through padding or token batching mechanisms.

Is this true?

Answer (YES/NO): NO